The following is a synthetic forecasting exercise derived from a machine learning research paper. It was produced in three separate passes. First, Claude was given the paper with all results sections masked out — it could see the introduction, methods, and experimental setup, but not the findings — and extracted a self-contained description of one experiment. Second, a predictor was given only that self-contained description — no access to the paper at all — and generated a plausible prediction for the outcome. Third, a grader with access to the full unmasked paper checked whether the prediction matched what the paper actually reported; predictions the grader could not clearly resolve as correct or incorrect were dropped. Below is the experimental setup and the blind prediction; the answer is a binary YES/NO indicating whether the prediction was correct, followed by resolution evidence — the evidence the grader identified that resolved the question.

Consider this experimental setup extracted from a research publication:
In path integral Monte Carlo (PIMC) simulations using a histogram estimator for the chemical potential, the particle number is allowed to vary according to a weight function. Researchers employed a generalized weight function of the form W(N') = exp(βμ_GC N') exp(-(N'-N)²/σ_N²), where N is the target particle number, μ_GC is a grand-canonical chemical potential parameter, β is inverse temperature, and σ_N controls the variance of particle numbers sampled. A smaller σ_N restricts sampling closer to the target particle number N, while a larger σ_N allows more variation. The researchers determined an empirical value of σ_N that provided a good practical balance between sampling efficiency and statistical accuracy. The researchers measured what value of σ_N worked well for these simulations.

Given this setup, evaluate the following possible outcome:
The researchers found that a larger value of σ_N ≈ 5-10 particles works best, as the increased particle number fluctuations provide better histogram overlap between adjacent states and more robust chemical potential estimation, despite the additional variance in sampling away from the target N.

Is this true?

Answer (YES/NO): NO